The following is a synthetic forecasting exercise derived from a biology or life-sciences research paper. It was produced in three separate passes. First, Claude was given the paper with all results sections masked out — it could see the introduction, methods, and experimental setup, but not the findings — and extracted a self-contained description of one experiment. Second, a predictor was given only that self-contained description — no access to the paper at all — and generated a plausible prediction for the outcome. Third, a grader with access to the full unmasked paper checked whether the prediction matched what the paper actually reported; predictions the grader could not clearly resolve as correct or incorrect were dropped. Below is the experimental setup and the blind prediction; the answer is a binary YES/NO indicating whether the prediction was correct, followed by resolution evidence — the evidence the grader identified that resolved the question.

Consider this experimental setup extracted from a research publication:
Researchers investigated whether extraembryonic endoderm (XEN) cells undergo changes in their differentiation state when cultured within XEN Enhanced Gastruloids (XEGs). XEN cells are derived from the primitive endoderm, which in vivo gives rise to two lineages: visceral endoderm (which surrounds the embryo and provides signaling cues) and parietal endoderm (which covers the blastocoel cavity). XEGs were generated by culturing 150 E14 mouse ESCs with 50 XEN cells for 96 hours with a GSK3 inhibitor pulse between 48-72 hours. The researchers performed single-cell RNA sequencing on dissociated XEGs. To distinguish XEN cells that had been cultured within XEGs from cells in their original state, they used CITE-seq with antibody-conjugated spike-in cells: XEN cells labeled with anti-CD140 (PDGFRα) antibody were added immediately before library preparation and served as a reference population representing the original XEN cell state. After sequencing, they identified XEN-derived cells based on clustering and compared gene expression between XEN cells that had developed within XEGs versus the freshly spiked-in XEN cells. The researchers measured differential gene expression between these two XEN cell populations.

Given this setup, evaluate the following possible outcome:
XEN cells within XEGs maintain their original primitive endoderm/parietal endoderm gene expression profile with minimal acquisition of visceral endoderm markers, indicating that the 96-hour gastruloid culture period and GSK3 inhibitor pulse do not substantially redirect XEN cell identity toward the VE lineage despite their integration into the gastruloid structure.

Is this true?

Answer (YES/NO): NO